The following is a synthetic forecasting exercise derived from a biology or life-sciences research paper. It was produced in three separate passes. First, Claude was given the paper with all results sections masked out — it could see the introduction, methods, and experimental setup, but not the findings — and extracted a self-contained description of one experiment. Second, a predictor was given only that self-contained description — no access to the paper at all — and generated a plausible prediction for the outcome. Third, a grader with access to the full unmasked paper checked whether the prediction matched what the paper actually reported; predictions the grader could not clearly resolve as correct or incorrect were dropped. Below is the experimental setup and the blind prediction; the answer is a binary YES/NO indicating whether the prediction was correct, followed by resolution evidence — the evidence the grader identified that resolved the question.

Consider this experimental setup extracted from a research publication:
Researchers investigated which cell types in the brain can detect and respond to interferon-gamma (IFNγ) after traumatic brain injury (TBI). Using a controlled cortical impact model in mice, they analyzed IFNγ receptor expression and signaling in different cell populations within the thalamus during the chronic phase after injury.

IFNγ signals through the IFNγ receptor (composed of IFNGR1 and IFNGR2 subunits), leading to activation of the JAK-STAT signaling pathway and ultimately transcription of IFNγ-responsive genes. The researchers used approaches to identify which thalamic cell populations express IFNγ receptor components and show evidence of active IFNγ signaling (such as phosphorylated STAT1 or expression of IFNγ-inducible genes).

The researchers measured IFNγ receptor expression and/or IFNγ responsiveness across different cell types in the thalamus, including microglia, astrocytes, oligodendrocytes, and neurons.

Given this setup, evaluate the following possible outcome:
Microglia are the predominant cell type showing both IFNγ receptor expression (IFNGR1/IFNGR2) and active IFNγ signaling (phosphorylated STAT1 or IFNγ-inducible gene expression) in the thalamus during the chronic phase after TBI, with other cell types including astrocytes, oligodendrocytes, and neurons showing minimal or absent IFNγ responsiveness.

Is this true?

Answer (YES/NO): NO